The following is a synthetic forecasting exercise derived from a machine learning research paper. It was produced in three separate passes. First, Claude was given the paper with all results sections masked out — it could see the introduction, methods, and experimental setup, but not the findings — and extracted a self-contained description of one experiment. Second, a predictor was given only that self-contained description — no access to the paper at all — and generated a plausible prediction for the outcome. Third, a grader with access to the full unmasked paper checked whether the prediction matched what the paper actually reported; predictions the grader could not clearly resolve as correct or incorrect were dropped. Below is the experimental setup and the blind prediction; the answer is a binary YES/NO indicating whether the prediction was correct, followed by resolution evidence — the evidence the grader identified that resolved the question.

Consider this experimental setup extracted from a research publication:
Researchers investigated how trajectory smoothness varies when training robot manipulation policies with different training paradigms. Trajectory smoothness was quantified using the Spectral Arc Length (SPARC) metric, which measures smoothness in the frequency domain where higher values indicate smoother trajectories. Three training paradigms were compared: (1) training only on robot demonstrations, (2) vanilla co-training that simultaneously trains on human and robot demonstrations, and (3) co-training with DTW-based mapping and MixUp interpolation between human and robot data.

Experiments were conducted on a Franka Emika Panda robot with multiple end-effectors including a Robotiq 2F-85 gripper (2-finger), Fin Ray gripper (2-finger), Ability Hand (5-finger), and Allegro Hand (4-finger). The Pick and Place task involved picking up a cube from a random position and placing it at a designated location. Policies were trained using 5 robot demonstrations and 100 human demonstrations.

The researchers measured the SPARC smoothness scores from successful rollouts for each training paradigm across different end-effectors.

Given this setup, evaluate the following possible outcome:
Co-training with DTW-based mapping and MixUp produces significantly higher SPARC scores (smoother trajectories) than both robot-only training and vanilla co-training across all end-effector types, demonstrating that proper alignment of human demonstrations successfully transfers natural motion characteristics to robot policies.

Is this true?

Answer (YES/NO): NO